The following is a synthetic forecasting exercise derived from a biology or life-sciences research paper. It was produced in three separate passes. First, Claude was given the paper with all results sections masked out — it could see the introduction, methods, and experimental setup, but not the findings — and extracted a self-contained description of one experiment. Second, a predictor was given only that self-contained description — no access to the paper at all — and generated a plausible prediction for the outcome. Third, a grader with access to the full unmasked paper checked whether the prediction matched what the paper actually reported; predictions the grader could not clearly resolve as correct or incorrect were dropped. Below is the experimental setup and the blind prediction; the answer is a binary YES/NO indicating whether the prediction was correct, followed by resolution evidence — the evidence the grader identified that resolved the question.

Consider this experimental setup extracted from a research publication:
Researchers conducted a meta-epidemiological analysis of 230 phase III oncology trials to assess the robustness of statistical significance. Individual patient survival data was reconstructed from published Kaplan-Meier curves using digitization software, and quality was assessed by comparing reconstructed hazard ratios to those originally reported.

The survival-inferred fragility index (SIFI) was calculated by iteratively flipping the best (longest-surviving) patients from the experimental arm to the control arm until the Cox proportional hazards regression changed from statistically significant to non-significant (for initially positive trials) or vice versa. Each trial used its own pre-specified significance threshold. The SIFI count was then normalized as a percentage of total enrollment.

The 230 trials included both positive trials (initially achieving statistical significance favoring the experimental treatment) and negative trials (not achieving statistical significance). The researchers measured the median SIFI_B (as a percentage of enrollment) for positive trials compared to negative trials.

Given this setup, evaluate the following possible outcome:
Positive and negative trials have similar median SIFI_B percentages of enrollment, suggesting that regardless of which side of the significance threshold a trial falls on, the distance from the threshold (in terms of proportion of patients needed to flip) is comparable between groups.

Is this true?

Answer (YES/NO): NO